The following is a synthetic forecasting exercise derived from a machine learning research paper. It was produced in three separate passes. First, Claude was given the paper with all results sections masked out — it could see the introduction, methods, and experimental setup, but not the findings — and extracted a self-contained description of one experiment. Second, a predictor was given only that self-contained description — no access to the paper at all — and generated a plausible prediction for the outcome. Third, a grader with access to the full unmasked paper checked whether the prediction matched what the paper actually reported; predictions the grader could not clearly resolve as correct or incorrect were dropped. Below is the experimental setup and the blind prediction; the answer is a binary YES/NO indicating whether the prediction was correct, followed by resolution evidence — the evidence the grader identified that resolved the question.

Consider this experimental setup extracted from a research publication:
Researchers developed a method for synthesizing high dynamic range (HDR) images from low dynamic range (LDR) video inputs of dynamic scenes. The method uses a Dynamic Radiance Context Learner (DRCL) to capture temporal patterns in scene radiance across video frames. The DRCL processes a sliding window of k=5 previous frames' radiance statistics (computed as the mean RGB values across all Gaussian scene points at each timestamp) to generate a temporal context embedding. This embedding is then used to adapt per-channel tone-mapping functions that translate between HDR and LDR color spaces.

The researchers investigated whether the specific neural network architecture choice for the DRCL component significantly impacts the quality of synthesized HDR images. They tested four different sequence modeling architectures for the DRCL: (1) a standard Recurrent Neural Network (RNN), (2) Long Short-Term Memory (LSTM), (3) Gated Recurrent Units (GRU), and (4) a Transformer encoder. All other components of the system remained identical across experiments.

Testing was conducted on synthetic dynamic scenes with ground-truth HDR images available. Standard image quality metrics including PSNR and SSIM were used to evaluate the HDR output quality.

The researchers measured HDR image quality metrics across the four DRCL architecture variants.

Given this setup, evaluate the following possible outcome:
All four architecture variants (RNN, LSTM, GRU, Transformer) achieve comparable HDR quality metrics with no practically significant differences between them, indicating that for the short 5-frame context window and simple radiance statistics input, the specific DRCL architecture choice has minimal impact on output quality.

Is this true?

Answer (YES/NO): NO